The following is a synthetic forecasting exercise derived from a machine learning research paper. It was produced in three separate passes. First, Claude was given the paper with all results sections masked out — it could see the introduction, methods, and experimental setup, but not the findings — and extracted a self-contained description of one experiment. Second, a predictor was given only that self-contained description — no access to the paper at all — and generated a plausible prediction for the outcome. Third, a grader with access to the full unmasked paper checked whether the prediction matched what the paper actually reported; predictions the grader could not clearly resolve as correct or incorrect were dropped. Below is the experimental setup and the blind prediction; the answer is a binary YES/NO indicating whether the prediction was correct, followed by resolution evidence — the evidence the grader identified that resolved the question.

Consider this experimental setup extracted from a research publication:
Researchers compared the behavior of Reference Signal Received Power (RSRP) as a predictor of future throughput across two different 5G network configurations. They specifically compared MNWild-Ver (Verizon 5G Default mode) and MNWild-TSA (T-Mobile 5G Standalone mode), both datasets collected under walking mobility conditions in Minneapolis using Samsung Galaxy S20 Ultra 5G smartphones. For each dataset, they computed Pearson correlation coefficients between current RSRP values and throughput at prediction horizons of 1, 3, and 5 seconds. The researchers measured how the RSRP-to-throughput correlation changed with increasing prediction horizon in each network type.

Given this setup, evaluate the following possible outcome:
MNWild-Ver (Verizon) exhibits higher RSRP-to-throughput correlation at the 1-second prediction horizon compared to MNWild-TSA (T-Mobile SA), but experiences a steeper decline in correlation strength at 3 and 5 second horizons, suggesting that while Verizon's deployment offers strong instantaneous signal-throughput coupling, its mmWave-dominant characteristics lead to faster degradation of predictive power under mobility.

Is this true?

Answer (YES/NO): NO